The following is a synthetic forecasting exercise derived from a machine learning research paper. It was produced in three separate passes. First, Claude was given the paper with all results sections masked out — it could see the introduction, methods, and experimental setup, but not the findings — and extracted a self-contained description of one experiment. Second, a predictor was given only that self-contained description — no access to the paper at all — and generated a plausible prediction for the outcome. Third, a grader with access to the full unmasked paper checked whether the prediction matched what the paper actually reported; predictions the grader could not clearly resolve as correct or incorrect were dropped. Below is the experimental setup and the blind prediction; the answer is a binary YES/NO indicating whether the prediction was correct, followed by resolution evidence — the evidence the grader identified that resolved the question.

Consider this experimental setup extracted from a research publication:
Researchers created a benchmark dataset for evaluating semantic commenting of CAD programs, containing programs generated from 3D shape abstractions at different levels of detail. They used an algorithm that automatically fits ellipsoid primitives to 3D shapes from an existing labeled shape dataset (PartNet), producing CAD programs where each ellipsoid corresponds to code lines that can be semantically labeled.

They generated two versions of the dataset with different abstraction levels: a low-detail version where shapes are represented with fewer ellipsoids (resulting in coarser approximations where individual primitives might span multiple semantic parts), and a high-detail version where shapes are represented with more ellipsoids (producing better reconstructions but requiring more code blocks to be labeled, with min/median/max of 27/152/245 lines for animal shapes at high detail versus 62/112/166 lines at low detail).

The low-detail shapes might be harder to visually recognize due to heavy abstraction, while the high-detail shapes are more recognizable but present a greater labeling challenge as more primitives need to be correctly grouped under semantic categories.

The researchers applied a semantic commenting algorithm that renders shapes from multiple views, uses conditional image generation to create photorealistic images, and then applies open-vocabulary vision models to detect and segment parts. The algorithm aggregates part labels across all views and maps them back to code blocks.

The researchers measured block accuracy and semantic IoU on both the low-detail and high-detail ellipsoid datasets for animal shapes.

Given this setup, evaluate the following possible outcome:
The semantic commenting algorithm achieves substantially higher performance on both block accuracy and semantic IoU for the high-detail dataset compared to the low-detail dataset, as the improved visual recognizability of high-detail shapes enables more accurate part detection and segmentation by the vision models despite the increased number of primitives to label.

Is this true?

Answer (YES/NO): NO